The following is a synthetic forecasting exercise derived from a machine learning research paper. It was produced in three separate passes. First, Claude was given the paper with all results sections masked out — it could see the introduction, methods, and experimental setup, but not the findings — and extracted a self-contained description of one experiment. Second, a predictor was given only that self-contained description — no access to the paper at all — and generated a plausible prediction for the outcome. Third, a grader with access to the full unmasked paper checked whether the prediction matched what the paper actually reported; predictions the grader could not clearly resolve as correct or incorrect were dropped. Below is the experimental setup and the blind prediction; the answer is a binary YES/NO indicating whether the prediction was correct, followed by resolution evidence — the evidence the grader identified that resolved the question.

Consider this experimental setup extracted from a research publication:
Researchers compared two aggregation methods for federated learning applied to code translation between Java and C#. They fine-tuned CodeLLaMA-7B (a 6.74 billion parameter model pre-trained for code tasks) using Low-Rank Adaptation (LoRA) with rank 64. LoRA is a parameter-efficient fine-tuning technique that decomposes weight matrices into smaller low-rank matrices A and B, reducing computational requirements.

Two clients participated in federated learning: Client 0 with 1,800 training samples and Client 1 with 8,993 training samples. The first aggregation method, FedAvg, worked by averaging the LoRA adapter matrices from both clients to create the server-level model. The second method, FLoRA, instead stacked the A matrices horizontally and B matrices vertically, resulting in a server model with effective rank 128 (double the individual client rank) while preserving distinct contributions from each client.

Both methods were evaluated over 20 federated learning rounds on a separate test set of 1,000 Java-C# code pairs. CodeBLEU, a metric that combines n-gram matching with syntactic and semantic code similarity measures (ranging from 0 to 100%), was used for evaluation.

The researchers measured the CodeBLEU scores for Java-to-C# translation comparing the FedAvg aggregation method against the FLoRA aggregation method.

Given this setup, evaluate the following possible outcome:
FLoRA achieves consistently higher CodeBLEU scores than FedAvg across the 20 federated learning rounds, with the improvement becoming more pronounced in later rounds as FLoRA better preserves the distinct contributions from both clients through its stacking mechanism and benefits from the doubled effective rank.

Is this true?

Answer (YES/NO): NO